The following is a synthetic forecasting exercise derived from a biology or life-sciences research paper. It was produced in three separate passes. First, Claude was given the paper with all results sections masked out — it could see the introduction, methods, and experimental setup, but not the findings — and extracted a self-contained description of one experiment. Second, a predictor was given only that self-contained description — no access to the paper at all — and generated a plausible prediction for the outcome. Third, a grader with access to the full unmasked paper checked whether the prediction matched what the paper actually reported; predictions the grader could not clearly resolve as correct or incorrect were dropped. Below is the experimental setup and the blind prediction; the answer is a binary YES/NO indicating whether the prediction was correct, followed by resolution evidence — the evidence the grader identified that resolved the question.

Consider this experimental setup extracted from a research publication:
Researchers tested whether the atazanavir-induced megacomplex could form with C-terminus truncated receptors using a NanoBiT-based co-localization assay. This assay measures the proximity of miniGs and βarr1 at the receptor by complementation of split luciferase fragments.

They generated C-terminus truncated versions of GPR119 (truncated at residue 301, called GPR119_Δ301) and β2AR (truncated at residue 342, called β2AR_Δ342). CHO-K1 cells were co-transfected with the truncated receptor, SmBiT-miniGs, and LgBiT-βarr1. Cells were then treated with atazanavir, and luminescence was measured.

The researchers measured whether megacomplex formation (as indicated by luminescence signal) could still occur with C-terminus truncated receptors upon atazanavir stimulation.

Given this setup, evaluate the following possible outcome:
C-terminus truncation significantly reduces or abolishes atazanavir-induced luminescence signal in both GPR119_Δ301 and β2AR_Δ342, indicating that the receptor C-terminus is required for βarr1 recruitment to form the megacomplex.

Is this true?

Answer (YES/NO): NO